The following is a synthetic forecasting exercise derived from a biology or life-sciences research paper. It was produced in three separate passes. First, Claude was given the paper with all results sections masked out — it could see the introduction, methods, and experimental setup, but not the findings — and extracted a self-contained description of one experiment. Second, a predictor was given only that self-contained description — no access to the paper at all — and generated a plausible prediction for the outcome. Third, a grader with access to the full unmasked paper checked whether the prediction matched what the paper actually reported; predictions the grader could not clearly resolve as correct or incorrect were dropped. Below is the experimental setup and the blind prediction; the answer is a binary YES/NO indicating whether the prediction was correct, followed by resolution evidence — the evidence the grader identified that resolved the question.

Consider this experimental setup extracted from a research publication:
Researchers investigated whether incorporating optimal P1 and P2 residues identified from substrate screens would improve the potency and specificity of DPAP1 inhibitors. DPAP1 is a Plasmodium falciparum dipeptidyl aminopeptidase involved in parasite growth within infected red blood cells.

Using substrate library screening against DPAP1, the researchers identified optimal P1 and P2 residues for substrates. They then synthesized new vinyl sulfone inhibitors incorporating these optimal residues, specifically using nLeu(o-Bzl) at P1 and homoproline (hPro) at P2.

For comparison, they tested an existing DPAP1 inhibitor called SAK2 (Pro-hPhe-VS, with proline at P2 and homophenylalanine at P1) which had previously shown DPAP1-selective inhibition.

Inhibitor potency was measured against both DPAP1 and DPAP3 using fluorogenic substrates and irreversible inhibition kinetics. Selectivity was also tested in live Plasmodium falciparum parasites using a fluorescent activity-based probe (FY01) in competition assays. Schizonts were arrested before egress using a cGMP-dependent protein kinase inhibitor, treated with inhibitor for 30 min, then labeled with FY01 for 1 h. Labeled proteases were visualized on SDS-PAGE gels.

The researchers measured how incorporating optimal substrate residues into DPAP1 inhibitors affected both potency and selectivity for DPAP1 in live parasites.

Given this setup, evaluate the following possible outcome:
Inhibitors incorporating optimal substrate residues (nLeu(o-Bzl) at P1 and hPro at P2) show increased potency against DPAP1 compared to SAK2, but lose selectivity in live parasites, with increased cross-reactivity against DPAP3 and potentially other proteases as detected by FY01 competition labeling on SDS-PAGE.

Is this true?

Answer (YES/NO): NO